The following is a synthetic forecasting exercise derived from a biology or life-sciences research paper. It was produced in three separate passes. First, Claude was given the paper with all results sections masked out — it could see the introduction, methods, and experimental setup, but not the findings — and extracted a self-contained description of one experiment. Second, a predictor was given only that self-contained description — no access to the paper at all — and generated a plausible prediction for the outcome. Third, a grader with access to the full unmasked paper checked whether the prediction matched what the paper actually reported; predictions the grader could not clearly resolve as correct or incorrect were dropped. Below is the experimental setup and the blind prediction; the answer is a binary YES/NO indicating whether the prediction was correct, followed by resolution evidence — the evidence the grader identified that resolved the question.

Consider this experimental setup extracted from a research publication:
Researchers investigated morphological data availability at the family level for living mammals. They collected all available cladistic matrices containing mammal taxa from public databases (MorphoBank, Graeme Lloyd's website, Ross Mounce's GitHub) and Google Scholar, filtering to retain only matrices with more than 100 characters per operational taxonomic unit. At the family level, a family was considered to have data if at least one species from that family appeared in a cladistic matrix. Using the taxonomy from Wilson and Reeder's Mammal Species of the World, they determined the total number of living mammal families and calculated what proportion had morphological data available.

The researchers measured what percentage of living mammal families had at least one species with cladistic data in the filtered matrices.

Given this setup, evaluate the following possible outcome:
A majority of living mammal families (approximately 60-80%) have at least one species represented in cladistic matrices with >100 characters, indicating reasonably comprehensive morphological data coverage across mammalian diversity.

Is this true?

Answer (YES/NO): YES